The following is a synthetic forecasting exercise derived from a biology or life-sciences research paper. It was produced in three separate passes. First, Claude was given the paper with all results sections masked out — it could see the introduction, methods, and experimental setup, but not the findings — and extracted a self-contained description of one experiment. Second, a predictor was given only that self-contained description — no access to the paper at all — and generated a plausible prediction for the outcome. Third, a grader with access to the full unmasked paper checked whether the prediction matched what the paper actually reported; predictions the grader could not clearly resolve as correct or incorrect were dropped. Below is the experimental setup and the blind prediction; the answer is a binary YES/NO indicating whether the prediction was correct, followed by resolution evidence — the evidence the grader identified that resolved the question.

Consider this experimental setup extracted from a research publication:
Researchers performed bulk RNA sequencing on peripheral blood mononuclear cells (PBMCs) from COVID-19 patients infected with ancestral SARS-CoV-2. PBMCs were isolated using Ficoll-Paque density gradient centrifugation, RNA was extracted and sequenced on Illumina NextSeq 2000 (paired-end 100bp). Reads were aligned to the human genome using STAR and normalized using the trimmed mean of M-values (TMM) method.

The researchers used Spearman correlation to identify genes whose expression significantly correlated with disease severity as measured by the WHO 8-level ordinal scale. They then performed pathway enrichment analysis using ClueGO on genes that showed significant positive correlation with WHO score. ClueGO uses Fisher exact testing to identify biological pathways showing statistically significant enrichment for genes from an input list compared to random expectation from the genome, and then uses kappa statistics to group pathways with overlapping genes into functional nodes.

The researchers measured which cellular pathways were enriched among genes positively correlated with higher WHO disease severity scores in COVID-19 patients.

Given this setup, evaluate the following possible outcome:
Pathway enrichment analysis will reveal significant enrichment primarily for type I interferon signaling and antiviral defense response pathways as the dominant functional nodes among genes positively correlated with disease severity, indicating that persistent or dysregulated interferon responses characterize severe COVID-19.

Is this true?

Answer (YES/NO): NO